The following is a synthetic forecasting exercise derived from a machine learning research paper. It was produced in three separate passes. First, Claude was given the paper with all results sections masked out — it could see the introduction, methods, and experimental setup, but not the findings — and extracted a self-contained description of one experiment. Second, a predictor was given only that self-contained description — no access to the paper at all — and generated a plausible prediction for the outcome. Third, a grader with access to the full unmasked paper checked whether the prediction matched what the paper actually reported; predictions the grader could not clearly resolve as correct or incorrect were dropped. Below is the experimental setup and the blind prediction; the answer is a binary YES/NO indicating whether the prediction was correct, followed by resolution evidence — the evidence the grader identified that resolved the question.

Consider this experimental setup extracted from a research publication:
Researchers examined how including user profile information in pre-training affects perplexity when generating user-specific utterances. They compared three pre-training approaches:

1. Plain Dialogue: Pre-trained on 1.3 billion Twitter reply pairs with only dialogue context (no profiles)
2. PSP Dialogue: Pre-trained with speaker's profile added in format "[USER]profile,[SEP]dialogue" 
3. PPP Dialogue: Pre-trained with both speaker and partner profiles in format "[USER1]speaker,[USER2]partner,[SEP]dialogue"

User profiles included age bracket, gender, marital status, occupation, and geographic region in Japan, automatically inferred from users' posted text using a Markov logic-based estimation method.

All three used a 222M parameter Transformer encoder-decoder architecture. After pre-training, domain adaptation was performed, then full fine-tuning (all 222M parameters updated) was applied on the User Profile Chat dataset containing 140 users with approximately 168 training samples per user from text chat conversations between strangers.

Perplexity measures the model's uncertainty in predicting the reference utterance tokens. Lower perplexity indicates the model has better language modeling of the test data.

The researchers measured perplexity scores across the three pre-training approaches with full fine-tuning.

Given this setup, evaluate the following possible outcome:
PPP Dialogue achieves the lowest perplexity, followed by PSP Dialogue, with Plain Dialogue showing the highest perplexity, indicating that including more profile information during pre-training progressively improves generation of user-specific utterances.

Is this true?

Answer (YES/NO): NO